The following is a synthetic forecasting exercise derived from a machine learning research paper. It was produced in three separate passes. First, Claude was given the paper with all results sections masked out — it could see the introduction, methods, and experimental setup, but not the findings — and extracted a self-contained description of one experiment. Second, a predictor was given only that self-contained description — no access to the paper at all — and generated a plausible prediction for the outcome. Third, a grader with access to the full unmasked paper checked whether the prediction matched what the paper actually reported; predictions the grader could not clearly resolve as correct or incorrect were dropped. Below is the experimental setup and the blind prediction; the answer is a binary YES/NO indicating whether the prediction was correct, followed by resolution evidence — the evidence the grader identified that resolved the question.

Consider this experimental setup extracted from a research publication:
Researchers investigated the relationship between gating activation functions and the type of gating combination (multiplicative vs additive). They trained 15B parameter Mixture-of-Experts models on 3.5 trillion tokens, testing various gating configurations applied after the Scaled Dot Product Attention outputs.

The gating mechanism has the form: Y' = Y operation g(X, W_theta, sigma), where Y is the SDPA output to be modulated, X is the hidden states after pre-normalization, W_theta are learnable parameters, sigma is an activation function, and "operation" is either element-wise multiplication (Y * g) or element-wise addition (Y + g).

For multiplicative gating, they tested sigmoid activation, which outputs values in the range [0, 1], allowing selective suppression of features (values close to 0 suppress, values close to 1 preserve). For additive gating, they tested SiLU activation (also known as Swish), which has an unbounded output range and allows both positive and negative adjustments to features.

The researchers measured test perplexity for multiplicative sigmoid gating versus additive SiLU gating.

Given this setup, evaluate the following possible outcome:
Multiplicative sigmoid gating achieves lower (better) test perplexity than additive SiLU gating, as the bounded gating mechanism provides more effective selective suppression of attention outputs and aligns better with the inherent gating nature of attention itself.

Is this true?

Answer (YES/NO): YES